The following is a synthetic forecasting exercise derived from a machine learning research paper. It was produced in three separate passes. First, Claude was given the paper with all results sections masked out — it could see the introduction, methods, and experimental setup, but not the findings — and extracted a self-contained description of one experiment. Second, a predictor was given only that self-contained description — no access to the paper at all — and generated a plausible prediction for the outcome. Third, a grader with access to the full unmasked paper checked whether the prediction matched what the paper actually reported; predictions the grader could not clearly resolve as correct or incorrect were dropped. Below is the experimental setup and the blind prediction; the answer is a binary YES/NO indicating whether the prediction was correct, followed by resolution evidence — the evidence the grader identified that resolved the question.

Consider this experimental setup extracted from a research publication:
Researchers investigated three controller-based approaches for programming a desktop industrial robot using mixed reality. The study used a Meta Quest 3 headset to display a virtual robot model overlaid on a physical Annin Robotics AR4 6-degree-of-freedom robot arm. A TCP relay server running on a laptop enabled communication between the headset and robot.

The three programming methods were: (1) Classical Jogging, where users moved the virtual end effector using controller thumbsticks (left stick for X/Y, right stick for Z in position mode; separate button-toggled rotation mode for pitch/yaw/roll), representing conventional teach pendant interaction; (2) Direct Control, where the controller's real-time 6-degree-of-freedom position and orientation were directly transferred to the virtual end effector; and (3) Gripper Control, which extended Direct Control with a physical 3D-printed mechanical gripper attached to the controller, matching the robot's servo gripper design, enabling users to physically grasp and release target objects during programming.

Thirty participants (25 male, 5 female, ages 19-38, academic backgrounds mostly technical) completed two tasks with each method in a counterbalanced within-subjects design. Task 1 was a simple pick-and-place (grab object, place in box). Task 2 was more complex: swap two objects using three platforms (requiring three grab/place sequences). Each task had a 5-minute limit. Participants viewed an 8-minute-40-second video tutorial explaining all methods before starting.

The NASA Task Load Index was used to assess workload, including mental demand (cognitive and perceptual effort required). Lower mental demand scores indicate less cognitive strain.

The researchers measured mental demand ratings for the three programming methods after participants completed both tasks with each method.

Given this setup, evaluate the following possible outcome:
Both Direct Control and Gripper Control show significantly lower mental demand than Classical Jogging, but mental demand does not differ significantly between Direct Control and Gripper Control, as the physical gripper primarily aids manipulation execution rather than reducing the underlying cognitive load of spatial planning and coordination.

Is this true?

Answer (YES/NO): NO